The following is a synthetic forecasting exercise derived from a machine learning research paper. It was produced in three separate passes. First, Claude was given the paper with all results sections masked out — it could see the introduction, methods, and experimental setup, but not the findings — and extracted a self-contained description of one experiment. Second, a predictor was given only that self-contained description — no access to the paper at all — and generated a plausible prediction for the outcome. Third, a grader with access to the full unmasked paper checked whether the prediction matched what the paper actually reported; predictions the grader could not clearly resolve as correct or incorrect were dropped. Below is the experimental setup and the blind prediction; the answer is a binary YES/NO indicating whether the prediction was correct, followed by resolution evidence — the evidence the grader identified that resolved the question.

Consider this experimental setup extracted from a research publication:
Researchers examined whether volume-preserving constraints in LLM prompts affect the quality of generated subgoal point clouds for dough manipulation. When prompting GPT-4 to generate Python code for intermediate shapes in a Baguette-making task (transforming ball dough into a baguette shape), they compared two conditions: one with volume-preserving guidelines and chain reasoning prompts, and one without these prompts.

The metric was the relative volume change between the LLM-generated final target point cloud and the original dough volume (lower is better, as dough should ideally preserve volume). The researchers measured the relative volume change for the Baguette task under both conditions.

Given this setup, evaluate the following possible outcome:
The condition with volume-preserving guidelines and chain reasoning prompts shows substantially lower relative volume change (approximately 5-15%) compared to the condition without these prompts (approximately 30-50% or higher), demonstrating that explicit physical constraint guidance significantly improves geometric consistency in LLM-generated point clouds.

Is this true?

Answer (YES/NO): NO